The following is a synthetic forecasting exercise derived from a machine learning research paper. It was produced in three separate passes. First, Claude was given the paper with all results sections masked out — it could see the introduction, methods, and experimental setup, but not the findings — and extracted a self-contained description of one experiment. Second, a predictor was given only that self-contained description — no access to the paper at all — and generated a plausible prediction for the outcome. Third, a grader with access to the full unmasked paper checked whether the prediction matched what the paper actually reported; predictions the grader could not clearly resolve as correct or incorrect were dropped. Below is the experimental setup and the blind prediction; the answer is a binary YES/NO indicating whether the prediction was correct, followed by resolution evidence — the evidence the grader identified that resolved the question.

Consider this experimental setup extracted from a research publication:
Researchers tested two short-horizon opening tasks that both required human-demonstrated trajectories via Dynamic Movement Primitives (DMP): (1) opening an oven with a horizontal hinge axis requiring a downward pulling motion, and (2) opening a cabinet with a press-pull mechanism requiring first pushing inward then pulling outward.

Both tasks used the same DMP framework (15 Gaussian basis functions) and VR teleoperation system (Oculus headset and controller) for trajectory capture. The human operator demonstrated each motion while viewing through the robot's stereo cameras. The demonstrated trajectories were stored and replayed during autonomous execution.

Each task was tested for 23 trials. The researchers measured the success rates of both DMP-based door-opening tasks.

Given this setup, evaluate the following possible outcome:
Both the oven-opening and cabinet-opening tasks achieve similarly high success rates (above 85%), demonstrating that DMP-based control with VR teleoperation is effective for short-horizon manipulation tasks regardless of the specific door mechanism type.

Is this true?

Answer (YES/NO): YES